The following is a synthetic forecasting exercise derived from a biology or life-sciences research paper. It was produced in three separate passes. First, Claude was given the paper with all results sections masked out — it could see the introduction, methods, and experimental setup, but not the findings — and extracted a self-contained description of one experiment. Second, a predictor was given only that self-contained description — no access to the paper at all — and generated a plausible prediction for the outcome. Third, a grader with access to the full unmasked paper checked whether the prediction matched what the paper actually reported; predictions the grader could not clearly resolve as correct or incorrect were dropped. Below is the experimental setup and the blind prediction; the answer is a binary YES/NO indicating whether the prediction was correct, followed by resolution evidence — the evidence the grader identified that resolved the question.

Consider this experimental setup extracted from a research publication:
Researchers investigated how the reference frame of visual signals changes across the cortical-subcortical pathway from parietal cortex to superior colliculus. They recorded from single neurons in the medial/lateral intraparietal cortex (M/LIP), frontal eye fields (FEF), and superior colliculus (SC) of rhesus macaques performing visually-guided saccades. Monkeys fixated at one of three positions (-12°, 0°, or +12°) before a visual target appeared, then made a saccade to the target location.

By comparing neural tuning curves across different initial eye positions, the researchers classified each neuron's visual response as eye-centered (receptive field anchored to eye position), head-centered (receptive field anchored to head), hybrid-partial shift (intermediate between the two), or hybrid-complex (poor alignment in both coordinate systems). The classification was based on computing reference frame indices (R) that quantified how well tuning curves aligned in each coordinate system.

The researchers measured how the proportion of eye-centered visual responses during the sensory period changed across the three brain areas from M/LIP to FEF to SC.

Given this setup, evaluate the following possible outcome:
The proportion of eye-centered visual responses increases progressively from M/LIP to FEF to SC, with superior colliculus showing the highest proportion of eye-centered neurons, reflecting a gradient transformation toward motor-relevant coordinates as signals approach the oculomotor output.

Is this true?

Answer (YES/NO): YES